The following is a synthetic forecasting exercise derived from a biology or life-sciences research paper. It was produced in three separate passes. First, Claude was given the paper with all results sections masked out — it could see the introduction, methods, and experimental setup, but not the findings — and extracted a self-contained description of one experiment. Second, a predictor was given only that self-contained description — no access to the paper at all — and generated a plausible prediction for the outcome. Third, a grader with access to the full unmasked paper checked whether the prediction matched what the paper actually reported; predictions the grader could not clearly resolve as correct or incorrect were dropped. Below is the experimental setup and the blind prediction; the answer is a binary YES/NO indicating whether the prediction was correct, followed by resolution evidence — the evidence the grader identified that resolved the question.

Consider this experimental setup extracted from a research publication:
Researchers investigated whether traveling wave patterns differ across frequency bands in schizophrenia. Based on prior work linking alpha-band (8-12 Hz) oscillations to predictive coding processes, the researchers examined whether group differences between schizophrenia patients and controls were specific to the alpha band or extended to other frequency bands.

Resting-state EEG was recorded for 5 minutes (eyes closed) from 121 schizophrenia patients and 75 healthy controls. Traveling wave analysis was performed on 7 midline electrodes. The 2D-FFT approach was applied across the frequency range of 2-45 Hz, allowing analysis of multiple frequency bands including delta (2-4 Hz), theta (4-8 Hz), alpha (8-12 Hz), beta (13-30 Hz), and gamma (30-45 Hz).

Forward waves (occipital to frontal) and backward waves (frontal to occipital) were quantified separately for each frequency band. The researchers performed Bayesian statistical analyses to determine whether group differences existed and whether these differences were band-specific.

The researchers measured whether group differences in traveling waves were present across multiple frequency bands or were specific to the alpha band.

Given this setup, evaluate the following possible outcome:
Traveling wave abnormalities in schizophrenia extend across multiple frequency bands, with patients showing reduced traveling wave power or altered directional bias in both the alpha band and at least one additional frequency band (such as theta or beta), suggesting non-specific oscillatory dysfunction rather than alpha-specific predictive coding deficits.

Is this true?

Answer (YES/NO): NO